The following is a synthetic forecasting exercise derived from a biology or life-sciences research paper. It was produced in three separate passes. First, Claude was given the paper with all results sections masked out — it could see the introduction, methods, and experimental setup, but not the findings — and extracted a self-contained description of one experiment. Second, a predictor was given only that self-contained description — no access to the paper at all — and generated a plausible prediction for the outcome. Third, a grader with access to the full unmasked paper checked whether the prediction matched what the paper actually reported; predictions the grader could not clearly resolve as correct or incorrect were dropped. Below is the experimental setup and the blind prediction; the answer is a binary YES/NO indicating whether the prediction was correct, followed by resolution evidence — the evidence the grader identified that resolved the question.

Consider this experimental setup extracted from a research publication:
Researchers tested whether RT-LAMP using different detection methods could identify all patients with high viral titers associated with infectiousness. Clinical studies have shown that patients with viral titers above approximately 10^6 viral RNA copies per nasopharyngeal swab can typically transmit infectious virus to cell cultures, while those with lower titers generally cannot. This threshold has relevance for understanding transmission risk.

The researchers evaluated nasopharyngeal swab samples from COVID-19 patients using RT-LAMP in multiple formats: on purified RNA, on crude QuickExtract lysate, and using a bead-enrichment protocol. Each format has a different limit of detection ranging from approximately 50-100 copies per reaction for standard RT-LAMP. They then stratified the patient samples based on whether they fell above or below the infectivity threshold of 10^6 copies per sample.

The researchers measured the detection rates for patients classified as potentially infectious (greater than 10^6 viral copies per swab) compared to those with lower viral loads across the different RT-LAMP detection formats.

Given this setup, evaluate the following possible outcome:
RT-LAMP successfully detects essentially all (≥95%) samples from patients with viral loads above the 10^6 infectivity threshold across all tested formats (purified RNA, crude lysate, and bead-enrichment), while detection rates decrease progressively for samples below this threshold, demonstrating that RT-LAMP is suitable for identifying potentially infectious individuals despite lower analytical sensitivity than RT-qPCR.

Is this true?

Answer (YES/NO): YES